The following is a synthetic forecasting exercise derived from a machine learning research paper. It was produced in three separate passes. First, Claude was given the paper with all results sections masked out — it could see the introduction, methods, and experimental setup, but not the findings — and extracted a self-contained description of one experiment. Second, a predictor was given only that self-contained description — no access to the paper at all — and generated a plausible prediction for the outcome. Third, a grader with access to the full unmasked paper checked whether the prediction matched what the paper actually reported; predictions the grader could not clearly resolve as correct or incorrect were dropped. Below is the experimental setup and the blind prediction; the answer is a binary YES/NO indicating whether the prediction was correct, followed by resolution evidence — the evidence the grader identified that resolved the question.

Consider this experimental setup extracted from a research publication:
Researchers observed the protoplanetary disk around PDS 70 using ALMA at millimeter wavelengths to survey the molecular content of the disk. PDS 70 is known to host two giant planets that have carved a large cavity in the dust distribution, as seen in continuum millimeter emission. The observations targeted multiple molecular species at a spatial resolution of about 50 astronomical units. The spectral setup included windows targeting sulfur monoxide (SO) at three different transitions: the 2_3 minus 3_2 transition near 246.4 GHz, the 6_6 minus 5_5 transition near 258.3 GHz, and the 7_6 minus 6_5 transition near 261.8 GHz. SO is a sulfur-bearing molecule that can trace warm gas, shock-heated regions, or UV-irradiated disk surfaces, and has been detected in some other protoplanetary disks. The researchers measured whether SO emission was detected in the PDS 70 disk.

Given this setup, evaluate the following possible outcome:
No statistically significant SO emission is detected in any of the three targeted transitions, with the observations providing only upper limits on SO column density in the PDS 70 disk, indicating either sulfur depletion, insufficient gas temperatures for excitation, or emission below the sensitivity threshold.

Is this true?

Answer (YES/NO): YES